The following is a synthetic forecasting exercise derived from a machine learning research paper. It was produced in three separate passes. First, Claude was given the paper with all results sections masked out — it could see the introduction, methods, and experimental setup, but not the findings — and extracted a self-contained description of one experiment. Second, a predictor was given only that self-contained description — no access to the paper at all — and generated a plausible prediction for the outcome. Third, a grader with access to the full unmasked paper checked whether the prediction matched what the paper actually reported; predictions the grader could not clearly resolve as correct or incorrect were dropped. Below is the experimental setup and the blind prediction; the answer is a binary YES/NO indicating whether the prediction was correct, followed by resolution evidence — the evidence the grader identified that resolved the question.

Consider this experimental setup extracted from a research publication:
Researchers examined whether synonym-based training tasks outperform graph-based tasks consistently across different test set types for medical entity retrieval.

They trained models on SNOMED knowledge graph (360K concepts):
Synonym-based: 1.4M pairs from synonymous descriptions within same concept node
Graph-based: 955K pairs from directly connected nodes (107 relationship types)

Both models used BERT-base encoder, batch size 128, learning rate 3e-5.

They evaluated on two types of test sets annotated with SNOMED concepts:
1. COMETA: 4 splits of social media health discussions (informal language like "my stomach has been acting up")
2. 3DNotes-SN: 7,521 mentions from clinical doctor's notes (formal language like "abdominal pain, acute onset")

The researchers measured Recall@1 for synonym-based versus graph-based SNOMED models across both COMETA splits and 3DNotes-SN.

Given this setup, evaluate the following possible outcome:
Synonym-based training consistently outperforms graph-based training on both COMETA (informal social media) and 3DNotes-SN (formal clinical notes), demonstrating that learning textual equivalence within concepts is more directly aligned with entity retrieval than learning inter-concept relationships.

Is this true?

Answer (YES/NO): YES